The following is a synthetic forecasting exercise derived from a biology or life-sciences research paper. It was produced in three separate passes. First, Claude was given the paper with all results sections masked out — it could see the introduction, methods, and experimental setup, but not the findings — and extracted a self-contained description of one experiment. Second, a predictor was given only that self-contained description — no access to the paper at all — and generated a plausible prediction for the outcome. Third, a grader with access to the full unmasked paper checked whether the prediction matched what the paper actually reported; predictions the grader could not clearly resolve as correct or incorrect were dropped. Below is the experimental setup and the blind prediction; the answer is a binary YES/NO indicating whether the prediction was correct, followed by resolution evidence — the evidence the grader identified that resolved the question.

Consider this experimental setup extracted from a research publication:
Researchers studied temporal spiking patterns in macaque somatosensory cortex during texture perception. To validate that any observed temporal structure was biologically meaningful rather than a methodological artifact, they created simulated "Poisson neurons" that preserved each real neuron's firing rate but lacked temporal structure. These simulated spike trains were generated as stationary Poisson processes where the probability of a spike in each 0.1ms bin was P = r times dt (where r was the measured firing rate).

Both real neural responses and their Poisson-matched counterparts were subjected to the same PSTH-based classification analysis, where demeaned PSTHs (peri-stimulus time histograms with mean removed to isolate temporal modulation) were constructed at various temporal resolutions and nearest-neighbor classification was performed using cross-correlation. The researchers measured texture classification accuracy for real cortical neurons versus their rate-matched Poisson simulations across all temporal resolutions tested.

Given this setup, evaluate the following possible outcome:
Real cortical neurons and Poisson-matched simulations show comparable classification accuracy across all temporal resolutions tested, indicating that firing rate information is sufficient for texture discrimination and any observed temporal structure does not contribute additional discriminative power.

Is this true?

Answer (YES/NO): NO